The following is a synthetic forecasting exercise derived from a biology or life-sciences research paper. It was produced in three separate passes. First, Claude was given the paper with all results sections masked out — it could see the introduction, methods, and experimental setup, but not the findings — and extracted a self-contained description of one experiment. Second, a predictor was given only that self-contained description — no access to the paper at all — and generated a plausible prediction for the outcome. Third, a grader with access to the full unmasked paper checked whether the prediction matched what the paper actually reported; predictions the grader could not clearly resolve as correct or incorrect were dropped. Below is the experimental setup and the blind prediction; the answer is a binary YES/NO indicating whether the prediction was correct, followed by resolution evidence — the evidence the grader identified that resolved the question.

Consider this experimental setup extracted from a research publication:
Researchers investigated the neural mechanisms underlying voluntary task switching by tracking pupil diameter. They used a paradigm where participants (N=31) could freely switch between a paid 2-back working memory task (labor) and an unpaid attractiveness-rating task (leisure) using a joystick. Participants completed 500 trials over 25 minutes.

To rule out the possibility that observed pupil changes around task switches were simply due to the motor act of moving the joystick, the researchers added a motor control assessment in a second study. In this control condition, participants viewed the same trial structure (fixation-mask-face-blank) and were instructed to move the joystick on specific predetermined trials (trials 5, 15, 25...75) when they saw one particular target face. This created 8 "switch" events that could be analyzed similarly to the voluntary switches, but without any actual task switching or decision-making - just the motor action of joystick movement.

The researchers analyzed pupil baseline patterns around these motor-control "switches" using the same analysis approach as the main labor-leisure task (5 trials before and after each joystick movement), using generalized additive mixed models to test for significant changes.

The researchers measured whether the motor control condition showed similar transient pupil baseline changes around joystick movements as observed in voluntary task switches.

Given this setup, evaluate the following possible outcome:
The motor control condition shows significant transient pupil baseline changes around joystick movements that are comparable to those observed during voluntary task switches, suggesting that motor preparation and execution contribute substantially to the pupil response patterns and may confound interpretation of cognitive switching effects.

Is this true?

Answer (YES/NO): NO